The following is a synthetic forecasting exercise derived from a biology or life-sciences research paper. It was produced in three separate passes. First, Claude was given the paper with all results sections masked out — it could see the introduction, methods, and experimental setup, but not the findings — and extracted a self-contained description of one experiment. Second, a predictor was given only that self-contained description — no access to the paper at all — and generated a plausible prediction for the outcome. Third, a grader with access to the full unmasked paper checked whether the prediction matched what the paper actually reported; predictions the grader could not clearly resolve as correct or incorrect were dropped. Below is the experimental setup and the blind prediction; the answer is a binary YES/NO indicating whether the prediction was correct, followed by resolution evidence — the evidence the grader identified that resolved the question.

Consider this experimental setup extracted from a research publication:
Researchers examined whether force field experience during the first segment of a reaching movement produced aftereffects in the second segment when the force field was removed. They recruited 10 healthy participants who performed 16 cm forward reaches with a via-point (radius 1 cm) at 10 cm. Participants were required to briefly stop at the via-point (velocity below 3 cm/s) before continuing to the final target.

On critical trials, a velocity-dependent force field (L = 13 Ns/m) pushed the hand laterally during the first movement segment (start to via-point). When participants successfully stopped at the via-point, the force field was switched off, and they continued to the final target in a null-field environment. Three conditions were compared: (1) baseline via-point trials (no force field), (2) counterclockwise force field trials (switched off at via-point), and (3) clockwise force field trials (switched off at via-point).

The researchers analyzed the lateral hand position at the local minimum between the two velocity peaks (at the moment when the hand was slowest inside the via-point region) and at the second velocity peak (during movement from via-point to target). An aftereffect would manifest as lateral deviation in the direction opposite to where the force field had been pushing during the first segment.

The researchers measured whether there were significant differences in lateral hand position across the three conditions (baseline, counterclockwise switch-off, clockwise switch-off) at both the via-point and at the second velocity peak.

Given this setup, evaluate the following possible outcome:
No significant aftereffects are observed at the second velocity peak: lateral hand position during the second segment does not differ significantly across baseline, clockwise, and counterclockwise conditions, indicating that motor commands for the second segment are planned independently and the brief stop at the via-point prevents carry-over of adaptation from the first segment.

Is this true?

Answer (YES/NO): NO